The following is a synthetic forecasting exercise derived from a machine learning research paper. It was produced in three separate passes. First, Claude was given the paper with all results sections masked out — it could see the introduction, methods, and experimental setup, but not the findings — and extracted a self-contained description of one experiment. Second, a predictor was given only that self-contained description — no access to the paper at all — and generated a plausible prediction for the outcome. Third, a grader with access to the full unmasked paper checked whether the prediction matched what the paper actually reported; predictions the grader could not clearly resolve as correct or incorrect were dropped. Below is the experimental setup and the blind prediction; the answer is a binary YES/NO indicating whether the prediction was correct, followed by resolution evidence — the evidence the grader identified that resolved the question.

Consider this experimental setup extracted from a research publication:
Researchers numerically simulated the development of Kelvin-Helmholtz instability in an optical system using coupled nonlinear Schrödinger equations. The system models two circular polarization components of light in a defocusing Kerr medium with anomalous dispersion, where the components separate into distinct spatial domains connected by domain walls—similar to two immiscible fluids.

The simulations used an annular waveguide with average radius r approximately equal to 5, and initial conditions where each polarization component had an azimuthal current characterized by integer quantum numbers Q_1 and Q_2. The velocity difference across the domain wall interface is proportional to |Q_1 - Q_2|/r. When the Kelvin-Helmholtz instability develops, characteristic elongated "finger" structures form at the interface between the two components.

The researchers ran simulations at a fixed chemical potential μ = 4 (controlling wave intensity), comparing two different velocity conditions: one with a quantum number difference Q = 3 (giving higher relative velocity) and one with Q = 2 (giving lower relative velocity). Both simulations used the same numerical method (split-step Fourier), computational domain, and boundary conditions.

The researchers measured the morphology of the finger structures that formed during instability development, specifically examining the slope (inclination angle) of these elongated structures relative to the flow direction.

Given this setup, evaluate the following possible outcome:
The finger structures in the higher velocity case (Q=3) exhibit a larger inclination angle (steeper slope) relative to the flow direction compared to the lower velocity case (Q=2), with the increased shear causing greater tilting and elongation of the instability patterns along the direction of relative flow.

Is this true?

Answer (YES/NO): NO